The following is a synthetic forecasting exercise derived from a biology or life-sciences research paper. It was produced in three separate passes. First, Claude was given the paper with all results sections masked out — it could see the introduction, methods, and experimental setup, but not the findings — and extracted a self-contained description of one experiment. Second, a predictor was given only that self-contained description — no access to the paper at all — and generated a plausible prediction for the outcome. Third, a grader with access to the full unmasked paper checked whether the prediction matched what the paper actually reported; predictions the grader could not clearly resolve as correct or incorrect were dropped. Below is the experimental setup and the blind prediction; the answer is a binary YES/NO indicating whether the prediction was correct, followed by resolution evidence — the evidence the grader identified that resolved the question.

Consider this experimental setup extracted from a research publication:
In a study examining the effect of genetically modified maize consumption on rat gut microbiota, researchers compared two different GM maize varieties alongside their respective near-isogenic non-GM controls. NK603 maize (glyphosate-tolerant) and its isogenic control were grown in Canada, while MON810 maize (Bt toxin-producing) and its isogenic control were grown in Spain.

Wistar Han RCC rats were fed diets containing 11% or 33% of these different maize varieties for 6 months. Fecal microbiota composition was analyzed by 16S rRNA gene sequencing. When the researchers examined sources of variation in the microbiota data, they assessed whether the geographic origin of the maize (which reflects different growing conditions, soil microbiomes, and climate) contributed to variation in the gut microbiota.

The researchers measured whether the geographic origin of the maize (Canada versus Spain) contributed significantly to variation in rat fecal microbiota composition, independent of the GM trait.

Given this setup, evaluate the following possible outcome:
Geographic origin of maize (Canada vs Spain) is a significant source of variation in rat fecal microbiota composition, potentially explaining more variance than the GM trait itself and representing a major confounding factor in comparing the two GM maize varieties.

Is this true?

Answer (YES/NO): NO